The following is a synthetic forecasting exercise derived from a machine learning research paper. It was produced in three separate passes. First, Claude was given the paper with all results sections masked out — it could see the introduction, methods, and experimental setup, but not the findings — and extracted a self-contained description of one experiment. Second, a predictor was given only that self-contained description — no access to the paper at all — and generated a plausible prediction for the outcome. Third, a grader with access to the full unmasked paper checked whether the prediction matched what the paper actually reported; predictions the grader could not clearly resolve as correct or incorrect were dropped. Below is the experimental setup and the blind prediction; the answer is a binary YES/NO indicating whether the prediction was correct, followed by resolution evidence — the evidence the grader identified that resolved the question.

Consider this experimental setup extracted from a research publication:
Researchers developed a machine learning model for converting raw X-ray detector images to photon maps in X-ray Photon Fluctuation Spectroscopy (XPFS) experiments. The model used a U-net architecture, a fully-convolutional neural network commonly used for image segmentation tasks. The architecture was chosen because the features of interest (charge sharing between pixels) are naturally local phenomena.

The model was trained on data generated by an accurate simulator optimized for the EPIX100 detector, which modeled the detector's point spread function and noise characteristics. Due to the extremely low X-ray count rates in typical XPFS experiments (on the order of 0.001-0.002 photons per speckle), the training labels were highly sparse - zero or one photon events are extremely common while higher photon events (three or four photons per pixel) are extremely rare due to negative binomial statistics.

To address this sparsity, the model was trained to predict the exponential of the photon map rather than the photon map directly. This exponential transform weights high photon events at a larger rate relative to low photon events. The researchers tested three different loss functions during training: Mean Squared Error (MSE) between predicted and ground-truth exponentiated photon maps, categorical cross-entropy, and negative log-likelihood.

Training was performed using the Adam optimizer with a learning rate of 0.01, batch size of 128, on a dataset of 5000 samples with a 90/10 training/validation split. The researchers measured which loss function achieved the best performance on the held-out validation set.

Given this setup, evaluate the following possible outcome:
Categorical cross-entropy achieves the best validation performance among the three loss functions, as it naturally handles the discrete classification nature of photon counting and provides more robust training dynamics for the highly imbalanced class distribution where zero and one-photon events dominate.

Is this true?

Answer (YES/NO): NO